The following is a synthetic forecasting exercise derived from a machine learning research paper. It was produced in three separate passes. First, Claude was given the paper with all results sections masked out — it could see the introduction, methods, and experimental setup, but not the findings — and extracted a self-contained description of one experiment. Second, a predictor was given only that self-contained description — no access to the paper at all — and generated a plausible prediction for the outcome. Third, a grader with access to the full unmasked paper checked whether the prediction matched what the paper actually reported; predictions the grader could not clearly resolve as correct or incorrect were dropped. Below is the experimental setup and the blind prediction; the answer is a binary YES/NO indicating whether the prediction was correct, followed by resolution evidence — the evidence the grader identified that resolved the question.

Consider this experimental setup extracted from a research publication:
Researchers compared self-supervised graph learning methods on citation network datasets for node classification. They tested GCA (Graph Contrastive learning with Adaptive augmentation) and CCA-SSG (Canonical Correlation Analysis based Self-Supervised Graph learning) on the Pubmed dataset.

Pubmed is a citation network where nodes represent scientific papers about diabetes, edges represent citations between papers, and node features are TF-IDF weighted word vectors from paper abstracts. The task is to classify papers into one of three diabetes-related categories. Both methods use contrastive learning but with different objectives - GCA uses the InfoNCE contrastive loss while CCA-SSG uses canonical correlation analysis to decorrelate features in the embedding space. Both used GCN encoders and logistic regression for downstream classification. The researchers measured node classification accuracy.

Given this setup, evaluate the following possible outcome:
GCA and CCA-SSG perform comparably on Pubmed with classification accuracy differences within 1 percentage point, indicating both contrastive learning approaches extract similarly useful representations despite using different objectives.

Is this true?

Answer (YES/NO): YES